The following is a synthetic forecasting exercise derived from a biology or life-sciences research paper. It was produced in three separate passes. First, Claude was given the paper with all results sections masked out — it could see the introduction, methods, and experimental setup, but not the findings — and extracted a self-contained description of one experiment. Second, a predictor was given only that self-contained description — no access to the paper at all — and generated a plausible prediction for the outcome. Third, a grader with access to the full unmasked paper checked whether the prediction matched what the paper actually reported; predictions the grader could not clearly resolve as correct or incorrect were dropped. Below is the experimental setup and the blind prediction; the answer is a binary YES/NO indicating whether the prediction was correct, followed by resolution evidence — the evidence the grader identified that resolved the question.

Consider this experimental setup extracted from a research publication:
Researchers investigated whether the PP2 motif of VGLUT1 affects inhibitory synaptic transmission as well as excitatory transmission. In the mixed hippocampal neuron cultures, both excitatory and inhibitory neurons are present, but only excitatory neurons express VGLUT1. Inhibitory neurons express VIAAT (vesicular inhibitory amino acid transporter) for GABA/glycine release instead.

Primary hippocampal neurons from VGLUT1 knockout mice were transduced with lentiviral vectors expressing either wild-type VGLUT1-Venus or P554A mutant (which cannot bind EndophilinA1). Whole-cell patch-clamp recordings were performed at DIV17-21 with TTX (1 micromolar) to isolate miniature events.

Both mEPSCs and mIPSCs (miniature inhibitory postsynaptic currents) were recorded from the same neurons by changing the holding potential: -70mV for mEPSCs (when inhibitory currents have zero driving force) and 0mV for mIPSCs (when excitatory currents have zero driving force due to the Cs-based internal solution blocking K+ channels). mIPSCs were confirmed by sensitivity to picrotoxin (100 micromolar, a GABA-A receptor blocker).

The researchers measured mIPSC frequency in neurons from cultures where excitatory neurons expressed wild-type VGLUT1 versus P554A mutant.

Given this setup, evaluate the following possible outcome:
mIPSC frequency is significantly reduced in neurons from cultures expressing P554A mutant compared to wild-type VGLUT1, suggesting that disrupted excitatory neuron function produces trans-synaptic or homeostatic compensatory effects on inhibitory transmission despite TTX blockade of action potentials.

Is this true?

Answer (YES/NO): NO